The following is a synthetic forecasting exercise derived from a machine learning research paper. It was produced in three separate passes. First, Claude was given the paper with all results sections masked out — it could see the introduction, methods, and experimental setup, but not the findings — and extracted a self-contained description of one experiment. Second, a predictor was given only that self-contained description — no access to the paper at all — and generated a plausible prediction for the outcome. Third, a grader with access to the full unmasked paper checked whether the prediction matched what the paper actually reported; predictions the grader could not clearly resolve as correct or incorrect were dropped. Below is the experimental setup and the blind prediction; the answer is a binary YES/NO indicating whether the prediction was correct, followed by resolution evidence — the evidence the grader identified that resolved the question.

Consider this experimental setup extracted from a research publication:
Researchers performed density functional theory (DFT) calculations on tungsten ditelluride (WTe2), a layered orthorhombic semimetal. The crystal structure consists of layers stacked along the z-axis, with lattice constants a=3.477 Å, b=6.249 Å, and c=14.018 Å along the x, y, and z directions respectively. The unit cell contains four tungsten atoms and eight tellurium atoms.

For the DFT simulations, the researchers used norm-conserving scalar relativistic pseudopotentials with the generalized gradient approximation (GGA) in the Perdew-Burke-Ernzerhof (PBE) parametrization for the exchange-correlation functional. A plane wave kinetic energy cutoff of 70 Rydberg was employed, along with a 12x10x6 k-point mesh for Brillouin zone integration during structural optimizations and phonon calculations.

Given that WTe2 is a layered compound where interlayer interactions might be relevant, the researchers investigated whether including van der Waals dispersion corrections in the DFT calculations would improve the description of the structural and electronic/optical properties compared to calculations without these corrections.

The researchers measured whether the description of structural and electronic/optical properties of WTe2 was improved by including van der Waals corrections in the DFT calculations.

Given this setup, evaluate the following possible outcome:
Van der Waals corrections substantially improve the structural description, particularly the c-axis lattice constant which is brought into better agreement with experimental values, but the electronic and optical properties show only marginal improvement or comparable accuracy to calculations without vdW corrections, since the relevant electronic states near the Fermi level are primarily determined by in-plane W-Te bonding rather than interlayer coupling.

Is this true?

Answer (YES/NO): NO